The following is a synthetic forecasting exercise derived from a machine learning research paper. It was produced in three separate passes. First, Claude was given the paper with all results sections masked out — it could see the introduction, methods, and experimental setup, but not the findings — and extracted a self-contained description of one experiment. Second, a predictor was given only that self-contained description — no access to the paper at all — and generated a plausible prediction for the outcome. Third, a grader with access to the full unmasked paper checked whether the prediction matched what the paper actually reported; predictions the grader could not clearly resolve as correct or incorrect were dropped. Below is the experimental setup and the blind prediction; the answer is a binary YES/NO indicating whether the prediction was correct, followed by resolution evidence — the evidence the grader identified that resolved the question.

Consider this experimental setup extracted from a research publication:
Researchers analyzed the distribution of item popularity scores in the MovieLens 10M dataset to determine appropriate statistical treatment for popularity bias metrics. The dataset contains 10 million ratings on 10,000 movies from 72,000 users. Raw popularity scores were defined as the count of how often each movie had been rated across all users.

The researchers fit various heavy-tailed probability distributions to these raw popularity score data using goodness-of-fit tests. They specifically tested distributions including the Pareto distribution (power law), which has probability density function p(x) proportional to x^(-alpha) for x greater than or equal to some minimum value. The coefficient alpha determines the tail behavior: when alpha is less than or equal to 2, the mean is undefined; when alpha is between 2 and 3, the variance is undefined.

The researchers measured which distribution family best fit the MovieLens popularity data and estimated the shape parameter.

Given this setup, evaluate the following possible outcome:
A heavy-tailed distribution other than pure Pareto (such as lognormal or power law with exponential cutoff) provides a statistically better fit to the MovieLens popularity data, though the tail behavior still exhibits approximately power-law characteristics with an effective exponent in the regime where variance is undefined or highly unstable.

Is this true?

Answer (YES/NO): NO